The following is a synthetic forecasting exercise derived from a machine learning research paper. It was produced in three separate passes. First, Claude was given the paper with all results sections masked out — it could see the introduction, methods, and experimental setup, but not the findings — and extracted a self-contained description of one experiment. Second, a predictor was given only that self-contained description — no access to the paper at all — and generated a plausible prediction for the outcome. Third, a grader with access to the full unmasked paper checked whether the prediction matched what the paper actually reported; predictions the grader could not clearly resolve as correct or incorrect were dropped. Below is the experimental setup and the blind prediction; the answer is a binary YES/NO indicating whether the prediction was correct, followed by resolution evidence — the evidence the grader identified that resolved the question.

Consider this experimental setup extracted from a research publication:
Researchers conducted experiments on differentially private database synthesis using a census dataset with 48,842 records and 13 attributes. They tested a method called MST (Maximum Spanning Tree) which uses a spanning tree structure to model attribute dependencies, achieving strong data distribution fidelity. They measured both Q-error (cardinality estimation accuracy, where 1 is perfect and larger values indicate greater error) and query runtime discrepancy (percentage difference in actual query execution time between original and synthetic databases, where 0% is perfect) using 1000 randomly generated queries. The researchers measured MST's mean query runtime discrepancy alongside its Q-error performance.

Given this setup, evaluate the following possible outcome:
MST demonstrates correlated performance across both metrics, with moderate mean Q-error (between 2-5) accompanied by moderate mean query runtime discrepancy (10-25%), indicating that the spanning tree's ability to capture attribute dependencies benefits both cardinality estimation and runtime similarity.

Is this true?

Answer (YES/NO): NO